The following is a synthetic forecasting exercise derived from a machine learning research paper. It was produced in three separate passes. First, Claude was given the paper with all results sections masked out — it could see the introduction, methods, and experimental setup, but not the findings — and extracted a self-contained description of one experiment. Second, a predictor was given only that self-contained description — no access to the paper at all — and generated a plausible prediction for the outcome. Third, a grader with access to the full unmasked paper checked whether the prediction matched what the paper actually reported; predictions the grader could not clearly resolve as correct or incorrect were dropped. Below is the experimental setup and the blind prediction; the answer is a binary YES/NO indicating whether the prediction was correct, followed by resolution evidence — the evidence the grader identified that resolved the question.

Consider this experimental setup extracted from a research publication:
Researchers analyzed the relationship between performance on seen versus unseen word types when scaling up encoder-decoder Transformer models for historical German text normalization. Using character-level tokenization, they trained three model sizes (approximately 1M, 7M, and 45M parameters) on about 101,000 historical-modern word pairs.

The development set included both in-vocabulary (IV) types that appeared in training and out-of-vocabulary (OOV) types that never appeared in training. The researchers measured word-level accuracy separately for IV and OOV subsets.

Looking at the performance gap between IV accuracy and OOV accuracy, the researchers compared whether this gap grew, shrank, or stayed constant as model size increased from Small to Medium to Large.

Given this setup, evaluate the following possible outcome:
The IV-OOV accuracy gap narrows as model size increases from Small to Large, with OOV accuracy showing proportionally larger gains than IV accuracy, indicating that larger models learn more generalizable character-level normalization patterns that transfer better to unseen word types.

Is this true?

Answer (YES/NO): NO